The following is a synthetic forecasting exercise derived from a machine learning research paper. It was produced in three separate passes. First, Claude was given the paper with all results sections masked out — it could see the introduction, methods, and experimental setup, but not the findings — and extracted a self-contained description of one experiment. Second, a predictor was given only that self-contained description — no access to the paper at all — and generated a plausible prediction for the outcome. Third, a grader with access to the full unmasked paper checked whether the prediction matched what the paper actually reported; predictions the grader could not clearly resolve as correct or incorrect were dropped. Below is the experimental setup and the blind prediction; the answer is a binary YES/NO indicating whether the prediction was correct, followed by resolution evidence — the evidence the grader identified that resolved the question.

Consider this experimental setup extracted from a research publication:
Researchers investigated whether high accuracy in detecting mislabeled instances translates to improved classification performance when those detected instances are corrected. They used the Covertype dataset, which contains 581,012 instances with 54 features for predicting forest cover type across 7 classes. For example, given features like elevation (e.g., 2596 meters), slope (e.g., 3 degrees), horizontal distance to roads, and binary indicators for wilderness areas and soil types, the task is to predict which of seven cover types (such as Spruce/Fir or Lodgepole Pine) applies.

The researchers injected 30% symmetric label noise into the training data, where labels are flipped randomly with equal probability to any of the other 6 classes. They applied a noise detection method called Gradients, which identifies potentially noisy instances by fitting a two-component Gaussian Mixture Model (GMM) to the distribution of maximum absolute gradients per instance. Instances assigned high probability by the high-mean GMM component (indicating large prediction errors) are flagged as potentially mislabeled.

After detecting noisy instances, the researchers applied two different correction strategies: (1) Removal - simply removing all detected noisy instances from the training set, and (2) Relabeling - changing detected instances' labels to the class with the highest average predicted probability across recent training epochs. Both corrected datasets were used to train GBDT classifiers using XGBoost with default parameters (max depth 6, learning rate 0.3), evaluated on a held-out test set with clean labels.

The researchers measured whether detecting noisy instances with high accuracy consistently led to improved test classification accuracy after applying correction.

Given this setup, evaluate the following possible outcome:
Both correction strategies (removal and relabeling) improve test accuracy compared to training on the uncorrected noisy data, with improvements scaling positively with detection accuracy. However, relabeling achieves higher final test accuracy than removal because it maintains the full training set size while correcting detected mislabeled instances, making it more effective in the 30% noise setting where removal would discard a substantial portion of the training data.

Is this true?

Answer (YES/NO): NO